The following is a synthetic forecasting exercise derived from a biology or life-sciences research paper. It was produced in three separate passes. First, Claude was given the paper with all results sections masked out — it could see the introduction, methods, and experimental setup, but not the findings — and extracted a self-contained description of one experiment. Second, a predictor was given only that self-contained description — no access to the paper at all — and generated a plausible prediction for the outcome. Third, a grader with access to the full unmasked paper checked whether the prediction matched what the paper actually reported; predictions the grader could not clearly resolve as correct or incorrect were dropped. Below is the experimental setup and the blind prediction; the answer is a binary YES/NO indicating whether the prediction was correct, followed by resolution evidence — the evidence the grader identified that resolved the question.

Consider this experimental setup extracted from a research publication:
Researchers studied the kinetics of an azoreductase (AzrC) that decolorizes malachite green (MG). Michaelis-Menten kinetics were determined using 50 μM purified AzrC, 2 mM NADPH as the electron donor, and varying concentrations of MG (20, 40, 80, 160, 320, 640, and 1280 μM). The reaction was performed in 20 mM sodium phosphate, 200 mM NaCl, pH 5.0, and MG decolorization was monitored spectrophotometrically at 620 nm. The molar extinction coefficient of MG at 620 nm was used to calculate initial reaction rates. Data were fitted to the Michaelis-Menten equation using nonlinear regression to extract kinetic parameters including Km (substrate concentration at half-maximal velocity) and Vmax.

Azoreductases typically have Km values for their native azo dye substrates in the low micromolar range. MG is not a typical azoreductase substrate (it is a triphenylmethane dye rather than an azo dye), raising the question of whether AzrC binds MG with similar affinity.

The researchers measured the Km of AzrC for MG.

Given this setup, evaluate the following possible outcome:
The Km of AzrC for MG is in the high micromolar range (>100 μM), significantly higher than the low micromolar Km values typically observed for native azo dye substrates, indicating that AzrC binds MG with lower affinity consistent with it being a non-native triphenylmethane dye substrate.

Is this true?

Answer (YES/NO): YES